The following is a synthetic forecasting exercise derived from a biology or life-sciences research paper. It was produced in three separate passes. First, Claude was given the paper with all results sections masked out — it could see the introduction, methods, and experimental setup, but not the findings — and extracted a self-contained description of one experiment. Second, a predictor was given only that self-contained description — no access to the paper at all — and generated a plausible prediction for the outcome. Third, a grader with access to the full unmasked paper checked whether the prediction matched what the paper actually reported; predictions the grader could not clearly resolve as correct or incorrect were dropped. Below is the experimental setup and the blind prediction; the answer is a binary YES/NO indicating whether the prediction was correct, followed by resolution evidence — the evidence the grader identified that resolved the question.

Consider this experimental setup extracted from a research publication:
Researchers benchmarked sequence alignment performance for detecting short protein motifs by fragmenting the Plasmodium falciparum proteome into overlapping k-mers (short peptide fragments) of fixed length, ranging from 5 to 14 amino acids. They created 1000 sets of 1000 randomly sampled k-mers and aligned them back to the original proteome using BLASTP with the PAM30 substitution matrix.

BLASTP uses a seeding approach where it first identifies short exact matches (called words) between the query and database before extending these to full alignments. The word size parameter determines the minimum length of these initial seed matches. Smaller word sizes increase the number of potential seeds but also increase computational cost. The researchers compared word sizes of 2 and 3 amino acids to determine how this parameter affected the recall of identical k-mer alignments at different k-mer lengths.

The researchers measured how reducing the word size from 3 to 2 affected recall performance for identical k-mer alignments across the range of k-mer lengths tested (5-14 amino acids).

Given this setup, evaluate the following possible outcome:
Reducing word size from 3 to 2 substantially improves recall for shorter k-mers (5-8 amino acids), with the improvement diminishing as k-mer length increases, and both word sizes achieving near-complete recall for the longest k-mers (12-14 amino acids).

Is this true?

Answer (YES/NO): NO